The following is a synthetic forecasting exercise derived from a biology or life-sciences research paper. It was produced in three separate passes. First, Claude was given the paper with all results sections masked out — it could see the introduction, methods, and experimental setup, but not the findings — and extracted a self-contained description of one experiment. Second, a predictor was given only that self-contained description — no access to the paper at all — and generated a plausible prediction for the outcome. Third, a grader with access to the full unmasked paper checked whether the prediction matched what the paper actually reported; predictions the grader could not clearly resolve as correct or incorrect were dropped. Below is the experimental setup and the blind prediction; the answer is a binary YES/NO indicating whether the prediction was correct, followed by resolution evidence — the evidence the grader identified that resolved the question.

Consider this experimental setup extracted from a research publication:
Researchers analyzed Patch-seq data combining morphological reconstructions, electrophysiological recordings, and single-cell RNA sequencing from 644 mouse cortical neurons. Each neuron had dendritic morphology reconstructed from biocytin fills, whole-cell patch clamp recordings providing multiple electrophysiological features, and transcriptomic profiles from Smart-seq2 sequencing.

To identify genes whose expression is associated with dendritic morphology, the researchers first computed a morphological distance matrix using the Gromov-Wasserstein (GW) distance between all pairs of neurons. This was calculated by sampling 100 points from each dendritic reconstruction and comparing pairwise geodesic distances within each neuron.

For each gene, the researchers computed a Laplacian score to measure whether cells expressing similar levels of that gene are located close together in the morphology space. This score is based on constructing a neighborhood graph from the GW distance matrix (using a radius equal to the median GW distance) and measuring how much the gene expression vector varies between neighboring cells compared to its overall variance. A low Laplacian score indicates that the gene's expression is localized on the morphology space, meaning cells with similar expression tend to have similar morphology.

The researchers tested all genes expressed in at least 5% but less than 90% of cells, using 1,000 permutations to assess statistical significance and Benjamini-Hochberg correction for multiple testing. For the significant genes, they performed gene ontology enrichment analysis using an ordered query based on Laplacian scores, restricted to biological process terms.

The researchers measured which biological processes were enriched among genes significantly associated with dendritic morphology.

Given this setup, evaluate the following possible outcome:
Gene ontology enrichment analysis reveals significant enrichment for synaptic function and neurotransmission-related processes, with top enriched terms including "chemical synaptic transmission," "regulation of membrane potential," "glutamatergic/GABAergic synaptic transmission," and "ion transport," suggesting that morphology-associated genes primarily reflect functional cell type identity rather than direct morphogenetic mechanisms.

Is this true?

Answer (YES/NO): NO